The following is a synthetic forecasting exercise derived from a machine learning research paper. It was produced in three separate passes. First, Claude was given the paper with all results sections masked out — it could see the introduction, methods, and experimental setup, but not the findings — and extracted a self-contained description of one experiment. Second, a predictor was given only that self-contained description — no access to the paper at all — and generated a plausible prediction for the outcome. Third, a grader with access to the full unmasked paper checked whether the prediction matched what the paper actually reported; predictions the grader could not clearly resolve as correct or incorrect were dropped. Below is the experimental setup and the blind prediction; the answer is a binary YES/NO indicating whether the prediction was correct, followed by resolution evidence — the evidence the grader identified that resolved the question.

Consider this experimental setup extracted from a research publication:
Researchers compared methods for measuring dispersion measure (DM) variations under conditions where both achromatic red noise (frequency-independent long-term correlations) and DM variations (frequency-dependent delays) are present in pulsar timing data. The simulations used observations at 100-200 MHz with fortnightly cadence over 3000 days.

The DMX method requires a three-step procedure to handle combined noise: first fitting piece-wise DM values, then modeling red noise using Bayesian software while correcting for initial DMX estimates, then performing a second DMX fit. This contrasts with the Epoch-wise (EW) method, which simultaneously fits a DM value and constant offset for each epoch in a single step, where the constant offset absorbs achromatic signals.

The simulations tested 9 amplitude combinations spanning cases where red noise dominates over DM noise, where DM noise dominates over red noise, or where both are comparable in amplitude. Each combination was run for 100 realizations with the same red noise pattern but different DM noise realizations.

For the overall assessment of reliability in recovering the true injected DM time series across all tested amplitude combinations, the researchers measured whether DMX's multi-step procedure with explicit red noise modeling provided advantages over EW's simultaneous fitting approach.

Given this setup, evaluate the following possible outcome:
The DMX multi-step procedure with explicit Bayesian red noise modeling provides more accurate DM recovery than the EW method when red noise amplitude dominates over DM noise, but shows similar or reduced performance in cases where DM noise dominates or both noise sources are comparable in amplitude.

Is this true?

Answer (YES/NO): NO